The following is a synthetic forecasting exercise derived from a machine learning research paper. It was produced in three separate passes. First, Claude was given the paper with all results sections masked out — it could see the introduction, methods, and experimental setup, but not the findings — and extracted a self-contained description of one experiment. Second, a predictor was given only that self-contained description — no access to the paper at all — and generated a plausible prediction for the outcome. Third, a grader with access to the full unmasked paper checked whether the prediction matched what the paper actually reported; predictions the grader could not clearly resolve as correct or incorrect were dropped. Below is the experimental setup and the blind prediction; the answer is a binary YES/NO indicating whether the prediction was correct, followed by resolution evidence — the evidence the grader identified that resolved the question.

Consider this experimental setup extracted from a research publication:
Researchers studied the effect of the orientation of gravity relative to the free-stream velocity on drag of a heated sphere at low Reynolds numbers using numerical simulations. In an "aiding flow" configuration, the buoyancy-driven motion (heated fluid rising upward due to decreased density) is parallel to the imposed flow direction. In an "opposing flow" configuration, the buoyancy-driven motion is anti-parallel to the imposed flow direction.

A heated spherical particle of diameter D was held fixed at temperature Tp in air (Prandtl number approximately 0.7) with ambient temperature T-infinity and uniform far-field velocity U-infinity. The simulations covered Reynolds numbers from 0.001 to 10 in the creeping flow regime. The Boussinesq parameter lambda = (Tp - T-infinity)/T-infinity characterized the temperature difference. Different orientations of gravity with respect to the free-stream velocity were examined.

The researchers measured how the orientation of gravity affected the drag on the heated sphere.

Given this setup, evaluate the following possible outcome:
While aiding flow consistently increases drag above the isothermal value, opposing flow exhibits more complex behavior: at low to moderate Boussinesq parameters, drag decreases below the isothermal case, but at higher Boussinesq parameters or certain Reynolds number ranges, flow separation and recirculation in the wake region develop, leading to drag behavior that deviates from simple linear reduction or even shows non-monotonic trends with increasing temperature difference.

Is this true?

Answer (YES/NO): NO